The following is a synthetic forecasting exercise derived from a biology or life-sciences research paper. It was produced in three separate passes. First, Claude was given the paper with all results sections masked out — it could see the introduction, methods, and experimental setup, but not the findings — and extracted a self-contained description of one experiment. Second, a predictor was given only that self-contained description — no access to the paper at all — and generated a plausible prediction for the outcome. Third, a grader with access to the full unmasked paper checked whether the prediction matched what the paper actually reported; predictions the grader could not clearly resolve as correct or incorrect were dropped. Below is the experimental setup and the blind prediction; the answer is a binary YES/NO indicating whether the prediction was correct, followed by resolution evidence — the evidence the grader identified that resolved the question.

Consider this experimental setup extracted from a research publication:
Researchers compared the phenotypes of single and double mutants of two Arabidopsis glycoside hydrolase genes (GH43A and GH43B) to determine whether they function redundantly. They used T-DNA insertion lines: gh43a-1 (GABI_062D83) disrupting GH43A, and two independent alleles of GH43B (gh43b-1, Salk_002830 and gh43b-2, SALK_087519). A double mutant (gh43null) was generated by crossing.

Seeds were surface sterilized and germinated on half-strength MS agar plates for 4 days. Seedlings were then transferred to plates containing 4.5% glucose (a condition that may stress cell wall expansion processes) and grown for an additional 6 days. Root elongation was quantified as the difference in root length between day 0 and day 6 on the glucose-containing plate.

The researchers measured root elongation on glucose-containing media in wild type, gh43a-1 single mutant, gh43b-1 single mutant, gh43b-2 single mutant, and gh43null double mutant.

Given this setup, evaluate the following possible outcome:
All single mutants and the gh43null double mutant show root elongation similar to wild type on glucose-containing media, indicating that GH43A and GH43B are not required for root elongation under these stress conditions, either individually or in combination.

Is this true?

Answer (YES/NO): NO